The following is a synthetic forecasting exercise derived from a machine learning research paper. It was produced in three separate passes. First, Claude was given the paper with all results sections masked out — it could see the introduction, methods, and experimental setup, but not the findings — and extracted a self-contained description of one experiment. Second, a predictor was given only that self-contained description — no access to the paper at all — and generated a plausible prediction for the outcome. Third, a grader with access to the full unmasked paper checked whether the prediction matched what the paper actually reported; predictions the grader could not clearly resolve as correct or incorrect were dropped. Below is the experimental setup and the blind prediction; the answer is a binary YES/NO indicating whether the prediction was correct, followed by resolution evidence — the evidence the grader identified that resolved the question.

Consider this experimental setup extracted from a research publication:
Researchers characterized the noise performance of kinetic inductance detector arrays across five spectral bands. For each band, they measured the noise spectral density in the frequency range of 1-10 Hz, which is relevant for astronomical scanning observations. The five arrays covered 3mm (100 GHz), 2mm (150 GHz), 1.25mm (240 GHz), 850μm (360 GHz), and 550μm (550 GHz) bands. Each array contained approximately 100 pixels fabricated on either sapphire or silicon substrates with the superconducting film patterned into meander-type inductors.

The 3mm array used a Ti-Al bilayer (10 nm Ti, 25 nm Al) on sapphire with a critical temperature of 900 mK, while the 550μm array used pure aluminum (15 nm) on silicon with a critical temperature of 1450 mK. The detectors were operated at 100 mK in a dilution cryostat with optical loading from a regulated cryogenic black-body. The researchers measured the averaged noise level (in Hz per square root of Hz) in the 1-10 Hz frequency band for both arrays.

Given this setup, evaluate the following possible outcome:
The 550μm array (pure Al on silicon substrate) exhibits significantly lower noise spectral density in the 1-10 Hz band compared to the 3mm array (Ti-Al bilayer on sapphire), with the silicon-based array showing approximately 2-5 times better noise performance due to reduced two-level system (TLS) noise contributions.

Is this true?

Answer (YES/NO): NO